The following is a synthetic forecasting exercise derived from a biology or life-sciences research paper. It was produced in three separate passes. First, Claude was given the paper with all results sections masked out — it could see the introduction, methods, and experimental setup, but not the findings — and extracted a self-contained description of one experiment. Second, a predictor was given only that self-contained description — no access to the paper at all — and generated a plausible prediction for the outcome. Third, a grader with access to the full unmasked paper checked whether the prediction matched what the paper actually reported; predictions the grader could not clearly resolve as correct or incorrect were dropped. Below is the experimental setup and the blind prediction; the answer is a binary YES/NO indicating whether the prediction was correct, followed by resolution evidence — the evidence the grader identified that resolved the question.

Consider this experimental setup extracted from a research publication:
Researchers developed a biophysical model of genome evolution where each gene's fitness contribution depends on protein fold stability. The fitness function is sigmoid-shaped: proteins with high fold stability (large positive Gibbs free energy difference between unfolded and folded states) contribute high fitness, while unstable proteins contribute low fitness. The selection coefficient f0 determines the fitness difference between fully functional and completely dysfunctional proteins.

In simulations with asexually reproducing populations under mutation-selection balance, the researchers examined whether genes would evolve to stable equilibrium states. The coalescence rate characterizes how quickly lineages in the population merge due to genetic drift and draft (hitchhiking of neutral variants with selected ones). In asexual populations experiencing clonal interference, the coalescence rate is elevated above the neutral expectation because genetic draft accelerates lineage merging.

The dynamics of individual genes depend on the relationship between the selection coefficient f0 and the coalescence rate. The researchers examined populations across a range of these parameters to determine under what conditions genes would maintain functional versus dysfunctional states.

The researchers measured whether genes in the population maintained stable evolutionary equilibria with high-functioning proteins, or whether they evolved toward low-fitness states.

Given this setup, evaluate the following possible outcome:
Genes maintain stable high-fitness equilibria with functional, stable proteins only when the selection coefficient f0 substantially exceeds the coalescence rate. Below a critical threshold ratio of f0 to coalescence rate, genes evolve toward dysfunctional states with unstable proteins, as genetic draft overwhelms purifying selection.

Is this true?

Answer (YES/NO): YES